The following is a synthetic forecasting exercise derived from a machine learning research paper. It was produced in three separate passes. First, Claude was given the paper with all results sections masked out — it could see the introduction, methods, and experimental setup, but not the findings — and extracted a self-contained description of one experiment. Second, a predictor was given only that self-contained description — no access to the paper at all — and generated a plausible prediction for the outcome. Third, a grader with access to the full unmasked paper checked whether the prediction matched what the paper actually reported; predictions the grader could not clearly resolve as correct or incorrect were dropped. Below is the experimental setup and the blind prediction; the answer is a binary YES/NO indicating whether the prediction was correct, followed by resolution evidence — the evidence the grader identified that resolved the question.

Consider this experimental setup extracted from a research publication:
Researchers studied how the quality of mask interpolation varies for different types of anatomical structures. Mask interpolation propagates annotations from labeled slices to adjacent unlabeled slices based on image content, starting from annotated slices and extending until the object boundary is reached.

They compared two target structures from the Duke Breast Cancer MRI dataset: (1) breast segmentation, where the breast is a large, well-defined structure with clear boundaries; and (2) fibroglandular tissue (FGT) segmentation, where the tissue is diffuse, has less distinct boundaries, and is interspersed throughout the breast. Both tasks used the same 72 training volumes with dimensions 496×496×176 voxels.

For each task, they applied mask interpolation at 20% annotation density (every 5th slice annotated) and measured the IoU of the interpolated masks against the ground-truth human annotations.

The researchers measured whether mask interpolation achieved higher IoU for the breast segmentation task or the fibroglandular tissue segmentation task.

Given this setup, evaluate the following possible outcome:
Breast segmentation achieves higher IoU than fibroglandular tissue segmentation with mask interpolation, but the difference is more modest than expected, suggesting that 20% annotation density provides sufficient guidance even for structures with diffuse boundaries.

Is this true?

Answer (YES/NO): NO